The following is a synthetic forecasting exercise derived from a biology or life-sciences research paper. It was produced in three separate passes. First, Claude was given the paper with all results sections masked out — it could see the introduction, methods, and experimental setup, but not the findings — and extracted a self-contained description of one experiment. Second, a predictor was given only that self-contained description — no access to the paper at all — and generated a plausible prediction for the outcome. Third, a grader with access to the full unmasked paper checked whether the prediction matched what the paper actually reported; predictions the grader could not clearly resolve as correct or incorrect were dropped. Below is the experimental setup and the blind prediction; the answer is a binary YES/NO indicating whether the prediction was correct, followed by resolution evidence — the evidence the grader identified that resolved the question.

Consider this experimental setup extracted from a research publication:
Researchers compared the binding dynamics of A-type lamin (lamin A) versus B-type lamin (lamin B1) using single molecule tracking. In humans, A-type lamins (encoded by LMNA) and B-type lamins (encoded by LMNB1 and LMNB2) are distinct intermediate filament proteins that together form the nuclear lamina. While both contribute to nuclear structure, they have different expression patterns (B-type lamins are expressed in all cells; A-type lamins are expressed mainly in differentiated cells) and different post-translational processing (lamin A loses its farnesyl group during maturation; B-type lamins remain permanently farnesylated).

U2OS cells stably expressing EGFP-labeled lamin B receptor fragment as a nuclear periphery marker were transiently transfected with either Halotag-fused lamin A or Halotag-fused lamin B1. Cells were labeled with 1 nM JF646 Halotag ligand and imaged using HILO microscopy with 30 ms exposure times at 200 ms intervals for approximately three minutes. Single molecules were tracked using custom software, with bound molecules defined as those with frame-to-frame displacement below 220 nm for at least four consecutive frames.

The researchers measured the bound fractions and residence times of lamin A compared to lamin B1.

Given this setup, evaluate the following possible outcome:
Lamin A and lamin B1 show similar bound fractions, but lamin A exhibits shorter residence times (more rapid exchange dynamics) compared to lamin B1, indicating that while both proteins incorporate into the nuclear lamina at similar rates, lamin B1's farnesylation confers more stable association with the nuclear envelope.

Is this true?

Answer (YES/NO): NO